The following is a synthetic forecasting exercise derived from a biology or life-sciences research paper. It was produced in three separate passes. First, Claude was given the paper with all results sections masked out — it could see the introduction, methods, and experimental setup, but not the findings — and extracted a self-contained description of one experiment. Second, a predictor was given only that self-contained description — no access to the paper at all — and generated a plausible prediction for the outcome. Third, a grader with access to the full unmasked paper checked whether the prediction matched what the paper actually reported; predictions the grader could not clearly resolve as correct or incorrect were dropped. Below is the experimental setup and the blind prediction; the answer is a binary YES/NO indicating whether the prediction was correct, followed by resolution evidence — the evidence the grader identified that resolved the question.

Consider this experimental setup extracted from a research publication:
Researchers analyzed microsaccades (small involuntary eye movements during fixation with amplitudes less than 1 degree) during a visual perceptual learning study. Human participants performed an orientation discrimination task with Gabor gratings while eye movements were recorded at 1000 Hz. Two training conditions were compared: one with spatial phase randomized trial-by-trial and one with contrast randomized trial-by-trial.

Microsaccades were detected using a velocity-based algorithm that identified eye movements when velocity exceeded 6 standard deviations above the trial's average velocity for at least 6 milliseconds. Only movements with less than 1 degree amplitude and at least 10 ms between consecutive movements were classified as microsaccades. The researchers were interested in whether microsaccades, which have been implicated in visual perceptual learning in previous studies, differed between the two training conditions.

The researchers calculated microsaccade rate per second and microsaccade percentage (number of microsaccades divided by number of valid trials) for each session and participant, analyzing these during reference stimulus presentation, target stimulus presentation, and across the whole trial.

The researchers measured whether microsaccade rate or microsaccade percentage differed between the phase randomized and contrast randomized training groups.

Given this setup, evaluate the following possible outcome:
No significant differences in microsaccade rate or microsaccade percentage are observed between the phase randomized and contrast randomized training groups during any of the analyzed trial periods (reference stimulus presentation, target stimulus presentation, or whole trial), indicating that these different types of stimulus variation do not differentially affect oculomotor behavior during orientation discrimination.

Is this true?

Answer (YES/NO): YES